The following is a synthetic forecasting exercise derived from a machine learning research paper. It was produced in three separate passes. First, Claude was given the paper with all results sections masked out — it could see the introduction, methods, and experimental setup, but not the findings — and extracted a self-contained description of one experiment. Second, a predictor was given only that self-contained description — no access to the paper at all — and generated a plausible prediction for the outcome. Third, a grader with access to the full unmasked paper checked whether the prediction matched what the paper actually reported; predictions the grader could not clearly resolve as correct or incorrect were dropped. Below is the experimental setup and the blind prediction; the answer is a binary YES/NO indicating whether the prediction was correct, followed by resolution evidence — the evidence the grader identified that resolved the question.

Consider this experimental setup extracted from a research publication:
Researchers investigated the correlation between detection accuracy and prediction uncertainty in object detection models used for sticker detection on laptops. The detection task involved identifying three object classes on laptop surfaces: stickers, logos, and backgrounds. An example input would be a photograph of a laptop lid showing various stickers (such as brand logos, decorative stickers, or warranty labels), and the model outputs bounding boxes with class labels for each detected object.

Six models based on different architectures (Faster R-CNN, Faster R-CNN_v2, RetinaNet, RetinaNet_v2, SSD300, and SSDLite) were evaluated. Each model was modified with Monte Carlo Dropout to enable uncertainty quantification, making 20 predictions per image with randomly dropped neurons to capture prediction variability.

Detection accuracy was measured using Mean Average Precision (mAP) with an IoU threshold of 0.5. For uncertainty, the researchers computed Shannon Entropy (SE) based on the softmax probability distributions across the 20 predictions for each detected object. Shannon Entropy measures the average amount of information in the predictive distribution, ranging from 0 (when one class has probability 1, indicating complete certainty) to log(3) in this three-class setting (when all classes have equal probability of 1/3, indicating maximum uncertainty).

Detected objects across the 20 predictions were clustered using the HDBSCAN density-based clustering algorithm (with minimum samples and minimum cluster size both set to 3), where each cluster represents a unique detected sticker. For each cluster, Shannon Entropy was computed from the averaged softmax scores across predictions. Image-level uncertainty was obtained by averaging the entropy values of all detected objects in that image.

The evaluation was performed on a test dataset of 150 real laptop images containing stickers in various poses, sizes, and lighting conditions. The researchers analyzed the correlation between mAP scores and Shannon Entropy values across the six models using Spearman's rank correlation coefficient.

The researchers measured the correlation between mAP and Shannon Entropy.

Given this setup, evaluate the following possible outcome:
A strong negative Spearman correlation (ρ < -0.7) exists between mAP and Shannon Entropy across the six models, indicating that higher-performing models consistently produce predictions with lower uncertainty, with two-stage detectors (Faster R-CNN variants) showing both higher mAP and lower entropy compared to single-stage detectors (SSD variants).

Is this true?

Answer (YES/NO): NO